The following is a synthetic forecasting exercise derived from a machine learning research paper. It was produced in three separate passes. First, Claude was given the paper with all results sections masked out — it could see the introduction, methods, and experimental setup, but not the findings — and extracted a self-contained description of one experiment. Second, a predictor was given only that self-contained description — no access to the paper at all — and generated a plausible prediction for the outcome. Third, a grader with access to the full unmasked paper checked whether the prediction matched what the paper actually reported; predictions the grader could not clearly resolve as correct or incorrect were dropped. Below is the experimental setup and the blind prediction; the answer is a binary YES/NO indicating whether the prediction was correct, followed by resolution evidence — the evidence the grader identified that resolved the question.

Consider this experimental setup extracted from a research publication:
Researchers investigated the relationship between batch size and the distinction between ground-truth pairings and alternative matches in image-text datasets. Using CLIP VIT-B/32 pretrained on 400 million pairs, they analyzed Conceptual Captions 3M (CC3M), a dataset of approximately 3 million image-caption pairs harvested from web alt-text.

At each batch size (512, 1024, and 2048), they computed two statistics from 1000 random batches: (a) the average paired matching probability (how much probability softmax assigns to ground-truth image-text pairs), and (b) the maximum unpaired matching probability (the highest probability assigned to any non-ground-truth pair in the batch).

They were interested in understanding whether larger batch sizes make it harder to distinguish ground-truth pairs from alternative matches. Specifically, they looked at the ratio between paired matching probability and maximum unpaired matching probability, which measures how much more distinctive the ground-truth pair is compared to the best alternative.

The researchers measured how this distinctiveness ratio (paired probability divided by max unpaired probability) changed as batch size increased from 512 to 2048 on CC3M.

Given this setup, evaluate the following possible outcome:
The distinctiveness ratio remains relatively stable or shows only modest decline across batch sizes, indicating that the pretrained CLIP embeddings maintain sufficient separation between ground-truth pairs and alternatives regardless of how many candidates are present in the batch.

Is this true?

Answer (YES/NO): NO